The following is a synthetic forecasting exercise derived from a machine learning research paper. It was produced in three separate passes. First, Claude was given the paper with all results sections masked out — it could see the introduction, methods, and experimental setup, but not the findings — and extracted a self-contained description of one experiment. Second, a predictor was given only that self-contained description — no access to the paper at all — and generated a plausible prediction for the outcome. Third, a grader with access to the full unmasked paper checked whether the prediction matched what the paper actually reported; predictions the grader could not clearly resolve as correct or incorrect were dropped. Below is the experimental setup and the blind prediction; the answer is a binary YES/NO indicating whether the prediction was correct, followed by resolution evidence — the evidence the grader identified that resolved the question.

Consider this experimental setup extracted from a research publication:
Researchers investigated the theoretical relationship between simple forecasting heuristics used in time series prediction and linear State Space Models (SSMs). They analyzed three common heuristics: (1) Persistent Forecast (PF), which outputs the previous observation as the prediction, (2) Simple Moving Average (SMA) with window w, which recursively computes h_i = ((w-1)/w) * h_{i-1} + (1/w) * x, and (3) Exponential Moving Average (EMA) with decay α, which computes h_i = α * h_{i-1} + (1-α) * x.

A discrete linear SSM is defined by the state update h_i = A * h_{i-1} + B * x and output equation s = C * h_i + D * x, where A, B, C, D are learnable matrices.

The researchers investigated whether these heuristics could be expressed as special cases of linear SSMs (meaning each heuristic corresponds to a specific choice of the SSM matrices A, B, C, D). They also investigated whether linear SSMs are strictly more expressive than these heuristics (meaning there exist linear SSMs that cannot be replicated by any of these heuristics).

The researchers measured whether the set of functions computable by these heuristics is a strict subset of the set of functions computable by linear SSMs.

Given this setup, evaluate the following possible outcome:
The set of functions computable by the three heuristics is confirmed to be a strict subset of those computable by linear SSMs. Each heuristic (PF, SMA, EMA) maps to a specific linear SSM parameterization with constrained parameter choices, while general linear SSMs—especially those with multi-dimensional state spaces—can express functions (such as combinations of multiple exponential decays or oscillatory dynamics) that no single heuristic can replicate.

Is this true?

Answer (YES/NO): YES